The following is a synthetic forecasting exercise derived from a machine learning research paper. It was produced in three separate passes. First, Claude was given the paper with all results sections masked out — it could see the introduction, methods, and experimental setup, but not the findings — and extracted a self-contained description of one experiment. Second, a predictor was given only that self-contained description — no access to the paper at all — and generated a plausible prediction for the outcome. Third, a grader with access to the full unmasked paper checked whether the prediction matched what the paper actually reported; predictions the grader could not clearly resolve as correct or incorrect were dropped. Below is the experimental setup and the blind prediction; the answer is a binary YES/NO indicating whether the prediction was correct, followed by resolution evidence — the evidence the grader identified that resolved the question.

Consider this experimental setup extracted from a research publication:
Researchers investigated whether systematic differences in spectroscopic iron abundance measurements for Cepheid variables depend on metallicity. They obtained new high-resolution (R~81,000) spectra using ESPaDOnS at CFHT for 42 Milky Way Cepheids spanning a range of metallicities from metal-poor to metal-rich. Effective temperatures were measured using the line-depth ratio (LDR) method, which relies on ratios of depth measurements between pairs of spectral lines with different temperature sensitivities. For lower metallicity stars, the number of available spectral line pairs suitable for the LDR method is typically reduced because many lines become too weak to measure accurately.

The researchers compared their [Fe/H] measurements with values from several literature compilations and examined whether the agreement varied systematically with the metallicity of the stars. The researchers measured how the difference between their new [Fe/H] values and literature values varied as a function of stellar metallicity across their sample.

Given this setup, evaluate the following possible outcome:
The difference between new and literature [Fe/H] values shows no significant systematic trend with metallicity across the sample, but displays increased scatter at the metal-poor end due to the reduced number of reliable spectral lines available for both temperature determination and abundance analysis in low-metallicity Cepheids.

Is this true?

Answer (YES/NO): YES